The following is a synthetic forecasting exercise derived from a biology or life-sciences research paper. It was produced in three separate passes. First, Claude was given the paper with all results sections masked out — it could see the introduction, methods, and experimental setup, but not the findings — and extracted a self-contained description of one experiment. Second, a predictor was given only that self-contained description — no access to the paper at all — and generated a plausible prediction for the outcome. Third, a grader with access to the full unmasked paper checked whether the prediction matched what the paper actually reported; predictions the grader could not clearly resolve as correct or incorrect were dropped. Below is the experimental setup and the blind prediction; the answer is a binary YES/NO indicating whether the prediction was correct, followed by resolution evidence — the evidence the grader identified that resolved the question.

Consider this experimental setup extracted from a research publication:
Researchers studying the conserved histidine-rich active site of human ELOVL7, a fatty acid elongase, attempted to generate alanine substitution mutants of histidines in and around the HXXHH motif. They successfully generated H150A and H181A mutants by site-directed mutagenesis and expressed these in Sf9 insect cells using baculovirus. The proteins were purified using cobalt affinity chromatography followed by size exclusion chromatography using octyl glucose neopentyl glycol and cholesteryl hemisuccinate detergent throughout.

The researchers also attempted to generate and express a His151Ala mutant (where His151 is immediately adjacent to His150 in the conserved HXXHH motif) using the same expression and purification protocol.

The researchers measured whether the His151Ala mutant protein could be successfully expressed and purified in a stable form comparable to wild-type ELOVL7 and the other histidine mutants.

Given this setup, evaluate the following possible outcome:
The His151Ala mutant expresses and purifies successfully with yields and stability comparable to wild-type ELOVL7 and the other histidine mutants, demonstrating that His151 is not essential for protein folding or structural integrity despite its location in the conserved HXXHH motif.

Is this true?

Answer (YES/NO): NO